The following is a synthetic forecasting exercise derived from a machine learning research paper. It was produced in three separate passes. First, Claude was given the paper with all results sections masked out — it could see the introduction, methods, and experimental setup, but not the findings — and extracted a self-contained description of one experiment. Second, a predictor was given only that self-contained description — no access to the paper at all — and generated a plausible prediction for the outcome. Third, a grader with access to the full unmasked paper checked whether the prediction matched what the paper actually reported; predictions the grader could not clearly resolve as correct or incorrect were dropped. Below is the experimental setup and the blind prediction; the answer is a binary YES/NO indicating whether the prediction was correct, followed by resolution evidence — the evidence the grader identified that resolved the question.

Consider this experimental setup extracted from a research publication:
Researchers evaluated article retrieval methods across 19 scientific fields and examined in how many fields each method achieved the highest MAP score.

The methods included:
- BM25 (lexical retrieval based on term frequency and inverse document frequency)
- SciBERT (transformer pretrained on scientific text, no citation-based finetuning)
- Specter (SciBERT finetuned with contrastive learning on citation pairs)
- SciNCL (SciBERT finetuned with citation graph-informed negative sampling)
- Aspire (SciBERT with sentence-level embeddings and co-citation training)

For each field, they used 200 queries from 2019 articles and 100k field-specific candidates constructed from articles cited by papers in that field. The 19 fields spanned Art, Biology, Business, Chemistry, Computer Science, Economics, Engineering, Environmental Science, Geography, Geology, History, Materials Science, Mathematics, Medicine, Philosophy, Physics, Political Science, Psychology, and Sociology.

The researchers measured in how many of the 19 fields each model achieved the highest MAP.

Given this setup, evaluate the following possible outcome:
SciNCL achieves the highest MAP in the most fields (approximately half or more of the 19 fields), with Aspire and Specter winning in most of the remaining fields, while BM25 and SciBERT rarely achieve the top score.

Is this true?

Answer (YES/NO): NO